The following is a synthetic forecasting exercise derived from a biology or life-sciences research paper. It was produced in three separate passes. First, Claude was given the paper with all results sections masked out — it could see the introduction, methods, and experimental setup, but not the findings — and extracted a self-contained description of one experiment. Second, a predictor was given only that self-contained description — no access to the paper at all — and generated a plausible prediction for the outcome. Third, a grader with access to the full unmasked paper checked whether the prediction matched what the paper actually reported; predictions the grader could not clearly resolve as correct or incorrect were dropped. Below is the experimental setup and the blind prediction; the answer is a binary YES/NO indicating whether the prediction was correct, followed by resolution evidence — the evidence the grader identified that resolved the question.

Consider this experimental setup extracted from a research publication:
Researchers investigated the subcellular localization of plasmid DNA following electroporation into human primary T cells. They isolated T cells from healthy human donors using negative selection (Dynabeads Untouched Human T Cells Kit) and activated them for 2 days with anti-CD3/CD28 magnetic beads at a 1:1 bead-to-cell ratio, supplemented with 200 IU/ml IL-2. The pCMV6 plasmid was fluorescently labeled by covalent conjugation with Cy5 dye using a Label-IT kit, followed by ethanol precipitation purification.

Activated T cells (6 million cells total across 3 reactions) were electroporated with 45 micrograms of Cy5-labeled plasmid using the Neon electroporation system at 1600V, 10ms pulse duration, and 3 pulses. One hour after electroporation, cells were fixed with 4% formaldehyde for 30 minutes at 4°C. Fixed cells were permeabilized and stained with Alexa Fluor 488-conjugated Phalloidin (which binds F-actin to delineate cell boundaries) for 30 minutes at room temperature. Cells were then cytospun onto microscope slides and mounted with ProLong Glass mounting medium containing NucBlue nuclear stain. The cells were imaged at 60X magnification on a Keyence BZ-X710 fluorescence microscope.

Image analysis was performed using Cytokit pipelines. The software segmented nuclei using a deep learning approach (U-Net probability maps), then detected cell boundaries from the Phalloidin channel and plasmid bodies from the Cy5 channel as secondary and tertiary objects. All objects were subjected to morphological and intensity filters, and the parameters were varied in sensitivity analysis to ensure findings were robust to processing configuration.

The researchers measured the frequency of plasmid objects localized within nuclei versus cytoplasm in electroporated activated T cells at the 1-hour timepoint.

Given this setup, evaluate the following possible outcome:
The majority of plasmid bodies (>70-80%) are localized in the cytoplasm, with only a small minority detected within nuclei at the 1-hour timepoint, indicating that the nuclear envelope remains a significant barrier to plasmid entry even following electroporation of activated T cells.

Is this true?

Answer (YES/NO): NO